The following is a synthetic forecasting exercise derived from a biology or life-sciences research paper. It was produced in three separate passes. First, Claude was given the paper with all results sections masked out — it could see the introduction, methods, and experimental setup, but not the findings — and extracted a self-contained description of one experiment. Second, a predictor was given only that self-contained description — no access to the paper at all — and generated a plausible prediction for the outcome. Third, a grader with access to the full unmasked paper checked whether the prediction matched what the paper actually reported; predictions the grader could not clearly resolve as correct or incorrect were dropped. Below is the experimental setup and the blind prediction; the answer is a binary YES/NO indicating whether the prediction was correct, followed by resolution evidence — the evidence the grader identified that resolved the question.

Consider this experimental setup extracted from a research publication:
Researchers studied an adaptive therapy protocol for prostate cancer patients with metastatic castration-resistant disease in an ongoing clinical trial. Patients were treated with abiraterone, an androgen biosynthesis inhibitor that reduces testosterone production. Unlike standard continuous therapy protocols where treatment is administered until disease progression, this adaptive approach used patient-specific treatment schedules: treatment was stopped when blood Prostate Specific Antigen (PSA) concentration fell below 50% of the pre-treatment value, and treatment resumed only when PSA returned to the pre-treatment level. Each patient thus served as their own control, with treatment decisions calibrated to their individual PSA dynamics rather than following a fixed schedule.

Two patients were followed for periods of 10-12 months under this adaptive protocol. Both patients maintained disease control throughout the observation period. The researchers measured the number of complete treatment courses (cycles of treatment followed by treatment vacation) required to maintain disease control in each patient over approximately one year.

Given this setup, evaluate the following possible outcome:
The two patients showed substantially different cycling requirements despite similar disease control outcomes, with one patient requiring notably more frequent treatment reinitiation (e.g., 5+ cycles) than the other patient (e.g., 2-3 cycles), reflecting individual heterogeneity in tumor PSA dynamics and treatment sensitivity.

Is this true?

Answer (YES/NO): NO